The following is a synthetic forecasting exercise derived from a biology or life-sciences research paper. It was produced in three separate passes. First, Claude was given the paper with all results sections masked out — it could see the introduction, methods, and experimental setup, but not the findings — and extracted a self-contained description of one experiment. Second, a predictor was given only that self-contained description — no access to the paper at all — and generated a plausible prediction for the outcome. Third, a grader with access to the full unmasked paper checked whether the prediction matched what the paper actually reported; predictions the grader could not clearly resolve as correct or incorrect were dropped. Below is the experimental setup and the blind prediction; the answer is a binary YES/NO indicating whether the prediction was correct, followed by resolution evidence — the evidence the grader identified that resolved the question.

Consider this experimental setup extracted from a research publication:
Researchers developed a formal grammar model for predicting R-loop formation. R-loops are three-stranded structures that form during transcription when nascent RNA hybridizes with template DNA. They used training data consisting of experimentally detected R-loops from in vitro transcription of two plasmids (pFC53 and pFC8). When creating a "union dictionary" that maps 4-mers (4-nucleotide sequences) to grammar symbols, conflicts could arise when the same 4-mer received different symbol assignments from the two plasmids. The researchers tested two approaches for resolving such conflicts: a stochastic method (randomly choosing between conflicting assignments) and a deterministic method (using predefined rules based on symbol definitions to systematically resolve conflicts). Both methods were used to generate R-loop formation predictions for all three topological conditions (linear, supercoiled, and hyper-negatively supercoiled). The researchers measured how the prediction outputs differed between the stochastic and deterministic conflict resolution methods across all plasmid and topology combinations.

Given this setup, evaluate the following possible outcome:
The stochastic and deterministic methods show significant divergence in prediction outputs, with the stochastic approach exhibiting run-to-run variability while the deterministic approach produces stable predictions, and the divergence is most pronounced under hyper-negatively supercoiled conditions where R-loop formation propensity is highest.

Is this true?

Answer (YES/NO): NO